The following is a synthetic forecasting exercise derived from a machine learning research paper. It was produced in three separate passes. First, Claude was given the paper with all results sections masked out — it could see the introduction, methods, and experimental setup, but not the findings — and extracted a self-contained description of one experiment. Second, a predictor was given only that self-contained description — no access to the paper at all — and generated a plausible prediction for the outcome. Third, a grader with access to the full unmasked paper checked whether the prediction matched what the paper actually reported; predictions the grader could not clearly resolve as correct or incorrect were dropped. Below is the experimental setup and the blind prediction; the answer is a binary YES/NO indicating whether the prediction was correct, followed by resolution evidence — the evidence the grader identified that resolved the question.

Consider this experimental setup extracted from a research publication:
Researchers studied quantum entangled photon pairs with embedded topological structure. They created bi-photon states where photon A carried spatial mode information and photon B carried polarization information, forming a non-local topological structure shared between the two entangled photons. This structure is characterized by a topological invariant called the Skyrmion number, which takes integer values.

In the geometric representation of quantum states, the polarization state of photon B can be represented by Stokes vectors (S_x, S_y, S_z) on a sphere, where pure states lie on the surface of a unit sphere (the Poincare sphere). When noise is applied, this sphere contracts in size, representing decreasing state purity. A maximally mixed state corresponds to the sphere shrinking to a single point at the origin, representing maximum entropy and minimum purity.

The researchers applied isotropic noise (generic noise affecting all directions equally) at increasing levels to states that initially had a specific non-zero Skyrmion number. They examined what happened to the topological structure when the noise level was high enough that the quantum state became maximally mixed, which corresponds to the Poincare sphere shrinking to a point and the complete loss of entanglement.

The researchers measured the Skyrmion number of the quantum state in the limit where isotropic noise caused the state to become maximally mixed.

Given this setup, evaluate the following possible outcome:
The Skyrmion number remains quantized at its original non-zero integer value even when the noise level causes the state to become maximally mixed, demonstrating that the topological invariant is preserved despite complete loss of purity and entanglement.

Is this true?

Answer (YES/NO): NO